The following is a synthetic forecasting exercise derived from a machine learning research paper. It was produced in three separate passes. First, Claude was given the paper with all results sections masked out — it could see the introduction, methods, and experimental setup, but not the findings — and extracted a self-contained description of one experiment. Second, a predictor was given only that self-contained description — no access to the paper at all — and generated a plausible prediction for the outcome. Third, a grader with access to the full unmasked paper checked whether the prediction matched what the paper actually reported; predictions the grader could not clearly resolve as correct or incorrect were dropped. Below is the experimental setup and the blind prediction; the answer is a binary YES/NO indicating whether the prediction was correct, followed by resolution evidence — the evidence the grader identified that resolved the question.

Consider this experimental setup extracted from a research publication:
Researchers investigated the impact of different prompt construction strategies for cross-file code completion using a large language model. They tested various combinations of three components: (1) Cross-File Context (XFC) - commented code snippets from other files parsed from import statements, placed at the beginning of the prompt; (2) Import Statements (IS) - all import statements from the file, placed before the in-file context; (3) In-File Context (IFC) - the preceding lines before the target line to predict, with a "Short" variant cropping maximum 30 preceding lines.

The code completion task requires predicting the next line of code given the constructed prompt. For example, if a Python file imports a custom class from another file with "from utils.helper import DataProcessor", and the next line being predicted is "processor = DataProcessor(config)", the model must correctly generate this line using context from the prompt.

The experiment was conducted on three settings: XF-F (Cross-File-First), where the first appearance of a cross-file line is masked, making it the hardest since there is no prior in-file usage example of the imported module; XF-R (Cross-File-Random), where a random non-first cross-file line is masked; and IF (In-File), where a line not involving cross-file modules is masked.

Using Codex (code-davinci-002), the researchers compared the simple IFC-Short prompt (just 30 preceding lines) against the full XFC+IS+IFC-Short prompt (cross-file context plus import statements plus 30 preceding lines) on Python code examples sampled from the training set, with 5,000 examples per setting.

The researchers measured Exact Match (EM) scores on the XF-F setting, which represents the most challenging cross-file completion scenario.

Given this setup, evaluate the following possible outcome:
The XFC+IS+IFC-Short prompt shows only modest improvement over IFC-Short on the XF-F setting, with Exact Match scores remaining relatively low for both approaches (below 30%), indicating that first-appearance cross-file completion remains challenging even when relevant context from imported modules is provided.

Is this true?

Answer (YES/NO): NO